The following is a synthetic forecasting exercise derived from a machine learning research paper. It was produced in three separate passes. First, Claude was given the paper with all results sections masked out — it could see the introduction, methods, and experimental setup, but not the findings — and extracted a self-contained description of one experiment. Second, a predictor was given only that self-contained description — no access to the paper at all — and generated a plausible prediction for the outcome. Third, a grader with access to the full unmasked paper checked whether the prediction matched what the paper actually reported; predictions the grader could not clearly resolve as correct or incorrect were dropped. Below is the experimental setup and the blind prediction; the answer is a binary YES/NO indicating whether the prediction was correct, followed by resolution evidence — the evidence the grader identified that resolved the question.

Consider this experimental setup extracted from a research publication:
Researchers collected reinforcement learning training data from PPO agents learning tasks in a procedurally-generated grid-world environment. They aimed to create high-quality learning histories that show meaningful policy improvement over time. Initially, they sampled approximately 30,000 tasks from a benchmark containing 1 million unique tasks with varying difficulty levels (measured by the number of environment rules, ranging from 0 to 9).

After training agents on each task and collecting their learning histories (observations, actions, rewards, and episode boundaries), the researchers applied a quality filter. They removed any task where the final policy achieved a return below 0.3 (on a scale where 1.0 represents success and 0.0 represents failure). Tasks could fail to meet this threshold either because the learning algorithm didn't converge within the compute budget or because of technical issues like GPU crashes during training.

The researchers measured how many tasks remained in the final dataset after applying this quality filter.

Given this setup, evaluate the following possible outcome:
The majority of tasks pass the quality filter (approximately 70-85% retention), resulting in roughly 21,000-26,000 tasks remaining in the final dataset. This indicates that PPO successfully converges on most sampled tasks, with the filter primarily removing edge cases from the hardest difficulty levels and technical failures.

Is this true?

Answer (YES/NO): NO